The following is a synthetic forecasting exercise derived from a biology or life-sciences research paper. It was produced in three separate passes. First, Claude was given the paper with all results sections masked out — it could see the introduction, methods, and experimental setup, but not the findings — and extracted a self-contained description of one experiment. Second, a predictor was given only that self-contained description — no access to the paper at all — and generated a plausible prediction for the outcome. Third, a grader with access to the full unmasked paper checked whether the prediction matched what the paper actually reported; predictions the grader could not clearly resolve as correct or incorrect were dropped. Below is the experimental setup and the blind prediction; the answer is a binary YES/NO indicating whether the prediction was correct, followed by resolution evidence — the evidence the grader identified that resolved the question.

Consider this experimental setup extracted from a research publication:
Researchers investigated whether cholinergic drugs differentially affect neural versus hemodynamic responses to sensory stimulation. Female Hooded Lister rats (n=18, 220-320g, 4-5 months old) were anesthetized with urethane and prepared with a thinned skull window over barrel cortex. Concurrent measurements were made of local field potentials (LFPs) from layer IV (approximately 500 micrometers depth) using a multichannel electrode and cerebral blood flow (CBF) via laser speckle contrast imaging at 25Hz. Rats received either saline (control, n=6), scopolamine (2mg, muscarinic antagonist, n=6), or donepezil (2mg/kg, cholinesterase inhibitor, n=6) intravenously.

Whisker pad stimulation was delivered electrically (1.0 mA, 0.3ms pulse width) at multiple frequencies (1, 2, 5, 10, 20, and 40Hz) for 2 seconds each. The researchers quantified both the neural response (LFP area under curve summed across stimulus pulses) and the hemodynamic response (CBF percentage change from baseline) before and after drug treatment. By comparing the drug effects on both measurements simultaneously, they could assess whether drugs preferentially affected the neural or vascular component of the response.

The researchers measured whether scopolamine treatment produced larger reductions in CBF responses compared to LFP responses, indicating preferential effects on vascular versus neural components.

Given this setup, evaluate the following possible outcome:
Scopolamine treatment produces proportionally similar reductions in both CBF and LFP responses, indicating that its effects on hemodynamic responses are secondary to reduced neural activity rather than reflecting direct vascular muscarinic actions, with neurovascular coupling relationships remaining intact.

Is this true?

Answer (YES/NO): NO